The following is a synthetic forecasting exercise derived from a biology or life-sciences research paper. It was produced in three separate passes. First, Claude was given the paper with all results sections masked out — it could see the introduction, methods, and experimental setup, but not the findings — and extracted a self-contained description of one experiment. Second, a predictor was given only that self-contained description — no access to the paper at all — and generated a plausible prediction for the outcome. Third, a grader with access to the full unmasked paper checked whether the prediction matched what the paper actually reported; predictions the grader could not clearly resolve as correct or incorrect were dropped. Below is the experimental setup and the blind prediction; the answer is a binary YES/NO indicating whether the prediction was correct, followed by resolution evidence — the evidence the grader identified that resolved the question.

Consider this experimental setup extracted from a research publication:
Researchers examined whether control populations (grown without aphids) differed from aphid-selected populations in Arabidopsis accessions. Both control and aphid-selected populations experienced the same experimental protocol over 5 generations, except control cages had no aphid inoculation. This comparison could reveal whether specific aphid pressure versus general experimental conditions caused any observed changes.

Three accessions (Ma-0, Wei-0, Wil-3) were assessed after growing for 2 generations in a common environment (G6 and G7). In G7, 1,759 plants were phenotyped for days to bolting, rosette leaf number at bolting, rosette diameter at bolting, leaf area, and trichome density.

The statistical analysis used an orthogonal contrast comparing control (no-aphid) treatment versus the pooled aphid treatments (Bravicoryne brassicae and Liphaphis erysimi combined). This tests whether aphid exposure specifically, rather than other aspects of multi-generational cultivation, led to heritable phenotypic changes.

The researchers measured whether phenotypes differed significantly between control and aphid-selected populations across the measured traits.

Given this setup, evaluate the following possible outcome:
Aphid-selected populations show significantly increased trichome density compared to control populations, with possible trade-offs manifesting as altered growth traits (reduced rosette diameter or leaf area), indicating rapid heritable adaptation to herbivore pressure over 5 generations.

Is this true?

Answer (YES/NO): NO